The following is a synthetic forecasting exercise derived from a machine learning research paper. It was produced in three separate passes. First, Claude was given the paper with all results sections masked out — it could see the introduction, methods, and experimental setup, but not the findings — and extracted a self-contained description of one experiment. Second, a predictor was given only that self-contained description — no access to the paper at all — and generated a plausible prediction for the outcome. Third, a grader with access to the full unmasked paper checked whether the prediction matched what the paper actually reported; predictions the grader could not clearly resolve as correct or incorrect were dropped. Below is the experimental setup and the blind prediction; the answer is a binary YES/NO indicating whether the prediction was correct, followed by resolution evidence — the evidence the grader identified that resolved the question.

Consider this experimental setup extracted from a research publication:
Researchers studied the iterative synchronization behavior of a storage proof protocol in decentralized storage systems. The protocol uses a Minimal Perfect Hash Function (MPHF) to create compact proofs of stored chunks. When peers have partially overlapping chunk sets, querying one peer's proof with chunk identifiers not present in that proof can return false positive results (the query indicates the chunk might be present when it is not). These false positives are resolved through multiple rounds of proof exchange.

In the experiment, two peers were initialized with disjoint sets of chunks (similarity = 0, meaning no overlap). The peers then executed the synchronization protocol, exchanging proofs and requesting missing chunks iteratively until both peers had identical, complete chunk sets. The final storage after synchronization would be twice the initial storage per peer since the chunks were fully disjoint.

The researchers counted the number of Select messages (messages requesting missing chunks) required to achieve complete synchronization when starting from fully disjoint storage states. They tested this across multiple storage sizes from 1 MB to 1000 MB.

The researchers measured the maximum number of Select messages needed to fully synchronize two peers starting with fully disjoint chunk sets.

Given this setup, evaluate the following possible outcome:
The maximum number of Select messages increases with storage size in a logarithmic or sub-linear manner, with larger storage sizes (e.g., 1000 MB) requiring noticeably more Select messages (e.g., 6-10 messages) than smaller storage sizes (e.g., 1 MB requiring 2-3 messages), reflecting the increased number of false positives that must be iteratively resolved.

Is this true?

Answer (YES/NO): NO